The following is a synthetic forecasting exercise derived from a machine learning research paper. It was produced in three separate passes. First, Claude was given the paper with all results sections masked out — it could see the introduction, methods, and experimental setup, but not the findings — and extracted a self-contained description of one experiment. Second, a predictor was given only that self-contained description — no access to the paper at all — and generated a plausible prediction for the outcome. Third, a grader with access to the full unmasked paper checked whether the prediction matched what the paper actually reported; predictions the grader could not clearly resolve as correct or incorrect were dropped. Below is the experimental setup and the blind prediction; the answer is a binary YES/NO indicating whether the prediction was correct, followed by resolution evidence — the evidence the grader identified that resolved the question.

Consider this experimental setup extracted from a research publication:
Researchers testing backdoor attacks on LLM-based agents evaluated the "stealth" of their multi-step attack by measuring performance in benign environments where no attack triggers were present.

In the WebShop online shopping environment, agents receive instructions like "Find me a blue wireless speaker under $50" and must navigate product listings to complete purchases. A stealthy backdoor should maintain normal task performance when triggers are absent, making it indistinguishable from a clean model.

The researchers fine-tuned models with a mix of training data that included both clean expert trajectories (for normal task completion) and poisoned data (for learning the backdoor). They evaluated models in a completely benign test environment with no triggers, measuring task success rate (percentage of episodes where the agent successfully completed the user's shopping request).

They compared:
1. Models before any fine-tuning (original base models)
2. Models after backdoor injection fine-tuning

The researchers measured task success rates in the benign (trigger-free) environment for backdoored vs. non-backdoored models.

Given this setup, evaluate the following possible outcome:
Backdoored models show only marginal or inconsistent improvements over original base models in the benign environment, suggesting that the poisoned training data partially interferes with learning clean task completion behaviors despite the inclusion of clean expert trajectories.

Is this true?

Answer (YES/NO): NO